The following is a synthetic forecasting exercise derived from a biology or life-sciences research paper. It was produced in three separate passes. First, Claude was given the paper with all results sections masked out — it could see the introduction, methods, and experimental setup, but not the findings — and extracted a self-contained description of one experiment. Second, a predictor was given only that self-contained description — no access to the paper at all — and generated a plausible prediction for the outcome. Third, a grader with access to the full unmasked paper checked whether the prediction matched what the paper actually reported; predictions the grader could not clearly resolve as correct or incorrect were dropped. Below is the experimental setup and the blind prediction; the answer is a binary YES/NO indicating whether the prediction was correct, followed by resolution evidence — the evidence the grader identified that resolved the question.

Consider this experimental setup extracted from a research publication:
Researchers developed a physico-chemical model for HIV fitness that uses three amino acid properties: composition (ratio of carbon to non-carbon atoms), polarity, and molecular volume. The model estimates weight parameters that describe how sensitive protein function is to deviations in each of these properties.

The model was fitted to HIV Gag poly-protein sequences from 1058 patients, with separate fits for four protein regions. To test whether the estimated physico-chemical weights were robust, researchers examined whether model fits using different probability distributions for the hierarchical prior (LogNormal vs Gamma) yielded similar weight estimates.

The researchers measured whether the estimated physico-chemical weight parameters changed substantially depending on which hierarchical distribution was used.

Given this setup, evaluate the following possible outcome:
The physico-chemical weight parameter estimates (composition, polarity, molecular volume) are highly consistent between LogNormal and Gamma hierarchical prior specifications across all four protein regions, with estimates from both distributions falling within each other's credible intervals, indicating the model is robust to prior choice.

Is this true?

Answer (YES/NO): YES